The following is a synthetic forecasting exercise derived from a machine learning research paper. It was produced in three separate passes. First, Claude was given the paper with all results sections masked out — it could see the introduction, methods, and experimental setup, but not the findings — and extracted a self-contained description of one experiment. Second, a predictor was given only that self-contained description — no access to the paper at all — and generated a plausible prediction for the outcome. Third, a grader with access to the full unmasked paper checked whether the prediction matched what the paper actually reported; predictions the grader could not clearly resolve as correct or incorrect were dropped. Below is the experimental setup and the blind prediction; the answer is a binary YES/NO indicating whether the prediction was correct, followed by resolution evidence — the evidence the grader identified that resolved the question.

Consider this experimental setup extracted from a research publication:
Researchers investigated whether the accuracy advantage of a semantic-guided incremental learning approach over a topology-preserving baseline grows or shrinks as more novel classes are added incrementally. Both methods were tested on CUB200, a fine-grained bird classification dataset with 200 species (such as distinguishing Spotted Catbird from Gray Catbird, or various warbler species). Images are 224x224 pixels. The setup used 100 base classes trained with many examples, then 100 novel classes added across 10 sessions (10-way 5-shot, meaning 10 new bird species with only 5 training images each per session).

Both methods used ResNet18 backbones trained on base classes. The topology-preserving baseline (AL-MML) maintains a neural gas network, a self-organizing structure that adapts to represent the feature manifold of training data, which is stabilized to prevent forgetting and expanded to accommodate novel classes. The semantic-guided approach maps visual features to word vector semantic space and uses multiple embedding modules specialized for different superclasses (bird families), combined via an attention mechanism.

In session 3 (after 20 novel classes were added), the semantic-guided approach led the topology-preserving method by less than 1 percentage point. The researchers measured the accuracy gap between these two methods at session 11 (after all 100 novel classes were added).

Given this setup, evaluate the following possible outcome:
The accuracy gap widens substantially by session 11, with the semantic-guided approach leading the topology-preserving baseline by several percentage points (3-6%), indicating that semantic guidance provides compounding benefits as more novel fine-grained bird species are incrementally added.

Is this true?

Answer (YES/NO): NO